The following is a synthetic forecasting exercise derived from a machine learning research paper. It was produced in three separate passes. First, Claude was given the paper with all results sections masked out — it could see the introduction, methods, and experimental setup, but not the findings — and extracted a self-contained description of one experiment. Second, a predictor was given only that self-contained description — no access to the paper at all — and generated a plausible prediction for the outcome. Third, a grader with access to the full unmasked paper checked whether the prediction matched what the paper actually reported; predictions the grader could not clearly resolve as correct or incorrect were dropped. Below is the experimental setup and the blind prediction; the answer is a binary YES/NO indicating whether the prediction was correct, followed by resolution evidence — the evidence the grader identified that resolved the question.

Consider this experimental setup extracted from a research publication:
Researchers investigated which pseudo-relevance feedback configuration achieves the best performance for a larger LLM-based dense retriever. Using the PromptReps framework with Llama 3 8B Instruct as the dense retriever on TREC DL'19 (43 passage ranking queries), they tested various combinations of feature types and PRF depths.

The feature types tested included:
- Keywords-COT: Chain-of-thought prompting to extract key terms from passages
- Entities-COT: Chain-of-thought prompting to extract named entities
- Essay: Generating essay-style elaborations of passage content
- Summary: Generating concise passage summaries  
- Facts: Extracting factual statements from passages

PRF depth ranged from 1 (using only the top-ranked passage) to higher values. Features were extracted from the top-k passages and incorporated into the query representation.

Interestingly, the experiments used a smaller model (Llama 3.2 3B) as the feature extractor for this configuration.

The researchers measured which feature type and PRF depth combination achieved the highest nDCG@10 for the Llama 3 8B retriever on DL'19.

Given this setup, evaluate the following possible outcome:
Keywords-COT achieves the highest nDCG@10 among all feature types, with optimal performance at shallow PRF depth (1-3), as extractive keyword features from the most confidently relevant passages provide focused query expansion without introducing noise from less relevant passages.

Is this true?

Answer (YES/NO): NO